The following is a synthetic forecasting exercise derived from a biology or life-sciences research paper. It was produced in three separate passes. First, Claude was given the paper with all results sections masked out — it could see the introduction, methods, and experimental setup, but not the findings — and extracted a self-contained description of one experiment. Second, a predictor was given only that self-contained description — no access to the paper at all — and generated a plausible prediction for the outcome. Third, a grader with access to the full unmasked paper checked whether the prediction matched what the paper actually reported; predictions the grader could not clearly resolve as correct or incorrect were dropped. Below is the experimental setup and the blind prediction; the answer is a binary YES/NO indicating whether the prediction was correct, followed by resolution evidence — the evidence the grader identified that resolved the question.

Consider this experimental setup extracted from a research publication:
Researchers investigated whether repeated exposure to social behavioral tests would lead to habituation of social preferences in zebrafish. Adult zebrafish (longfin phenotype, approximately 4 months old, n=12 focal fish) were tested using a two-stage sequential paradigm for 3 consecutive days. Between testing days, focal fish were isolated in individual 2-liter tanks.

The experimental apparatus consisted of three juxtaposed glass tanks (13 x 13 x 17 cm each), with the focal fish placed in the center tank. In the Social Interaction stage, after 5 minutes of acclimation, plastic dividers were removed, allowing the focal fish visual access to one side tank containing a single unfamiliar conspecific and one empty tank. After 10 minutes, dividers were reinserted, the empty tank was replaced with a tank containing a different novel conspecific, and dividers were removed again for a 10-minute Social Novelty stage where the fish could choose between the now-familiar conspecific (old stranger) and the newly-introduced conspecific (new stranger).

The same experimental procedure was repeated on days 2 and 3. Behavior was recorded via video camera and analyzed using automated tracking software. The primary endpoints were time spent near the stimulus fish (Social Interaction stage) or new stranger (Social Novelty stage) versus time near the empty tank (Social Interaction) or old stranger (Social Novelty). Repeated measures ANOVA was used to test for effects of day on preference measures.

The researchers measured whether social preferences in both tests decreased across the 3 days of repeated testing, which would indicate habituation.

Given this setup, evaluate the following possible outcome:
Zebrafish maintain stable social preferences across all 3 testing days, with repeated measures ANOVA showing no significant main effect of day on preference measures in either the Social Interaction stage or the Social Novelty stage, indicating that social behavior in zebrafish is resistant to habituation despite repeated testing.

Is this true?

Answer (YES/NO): YES